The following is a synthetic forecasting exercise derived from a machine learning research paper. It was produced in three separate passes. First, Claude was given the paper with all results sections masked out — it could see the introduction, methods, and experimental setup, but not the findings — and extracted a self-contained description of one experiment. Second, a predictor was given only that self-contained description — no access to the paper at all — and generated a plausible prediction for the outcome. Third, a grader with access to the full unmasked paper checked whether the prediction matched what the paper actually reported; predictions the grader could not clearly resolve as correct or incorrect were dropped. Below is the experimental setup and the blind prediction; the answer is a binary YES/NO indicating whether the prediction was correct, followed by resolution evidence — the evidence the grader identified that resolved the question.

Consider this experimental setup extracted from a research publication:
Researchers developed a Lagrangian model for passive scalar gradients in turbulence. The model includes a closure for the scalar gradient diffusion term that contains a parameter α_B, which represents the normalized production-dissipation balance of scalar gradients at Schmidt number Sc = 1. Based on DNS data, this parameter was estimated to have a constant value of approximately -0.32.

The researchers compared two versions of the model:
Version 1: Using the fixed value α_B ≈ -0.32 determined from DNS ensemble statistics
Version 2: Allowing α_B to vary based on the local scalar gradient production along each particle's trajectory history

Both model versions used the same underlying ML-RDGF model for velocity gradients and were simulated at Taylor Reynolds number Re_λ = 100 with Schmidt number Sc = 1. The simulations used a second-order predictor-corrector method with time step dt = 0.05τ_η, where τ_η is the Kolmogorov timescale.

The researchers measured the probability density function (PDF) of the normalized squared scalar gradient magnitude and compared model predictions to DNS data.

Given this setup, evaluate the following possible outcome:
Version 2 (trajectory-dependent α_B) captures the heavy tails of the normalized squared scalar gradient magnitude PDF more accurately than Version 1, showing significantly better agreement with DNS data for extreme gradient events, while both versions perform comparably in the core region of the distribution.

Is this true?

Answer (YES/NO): NO